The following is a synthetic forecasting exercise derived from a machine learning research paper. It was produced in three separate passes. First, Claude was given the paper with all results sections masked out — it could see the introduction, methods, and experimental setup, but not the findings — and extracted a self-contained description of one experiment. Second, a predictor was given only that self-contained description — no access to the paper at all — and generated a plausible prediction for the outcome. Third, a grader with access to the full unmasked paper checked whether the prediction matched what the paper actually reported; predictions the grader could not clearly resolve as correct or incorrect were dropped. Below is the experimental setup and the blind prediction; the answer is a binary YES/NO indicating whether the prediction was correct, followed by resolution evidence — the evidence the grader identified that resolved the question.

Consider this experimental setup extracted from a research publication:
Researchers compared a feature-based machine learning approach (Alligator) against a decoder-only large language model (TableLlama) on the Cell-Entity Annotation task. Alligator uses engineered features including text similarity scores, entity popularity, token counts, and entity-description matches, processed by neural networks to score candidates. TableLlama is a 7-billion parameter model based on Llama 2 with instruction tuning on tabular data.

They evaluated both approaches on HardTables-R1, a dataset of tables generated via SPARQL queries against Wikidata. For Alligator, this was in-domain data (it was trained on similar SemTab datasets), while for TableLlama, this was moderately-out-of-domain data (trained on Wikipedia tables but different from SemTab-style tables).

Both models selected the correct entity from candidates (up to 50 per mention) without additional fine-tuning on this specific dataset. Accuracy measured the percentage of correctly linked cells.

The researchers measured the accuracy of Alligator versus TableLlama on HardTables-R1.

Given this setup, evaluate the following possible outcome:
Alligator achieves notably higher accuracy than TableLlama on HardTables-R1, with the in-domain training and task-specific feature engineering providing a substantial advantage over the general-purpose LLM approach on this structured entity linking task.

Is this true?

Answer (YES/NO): YES